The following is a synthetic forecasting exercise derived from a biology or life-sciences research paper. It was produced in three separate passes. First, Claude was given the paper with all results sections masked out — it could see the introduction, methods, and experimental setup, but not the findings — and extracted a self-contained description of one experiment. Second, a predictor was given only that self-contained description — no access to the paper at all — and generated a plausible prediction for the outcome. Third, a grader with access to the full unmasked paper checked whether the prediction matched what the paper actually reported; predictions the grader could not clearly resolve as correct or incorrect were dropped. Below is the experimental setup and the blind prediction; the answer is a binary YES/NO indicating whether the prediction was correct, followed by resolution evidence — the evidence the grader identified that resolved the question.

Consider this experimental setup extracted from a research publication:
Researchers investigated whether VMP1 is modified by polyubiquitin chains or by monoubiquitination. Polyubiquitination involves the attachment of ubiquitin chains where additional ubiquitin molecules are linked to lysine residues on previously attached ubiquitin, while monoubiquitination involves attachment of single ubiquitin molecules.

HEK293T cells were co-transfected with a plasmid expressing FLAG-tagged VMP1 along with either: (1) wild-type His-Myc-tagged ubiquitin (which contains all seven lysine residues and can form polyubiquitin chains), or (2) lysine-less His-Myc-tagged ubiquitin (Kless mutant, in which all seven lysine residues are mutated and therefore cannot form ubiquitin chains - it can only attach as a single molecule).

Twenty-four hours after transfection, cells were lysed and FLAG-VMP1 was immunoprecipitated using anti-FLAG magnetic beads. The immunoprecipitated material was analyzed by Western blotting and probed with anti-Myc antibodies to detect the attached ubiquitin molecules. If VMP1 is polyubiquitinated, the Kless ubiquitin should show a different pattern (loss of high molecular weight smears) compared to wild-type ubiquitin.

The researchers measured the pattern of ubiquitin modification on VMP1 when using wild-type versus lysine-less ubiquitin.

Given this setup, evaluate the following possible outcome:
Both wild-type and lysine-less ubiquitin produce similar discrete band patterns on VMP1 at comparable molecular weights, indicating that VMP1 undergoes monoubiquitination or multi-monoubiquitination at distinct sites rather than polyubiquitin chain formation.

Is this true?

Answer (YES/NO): NO